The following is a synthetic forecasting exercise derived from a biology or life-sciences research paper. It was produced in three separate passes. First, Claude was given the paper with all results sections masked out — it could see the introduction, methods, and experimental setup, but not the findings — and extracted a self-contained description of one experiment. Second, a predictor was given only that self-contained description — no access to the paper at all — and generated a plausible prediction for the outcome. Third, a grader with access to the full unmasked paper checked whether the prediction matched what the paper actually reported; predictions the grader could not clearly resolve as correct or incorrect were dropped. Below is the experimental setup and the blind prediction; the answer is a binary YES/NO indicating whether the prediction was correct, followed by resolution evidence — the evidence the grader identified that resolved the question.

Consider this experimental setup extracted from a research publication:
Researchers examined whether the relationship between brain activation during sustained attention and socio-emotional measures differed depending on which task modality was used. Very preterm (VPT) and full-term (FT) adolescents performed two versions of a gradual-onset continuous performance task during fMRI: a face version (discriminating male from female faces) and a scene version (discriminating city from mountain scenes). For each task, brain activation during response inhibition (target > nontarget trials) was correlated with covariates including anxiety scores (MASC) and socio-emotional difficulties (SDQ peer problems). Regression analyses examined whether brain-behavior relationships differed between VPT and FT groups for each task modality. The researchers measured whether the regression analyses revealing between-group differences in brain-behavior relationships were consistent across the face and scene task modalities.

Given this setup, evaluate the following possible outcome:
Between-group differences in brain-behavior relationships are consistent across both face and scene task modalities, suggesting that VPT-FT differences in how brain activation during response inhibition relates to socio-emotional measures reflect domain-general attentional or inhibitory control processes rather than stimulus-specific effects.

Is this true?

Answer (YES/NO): NO